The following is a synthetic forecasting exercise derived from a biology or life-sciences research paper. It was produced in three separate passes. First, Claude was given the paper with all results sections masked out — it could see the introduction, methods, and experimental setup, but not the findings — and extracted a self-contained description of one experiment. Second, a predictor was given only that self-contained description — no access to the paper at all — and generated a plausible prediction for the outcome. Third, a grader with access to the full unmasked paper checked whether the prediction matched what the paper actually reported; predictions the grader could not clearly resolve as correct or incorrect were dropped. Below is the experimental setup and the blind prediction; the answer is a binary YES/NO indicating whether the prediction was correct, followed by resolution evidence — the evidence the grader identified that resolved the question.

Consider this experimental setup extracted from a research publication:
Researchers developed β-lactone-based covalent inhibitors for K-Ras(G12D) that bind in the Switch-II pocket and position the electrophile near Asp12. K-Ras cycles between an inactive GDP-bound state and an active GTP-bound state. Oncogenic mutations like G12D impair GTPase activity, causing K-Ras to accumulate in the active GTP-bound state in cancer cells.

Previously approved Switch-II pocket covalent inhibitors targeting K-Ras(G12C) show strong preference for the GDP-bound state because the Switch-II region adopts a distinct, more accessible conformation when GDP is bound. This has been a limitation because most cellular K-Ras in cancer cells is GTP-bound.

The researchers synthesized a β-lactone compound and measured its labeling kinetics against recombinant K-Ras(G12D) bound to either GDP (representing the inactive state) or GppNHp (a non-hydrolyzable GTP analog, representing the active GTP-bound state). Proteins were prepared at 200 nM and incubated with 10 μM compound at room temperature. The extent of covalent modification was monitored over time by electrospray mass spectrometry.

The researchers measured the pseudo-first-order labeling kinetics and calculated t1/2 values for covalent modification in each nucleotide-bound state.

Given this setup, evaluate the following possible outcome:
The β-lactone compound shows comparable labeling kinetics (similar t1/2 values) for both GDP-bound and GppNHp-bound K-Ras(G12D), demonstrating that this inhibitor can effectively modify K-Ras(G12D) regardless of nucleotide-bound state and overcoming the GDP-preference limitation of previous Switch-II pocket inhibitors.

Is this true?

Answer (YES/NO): NO